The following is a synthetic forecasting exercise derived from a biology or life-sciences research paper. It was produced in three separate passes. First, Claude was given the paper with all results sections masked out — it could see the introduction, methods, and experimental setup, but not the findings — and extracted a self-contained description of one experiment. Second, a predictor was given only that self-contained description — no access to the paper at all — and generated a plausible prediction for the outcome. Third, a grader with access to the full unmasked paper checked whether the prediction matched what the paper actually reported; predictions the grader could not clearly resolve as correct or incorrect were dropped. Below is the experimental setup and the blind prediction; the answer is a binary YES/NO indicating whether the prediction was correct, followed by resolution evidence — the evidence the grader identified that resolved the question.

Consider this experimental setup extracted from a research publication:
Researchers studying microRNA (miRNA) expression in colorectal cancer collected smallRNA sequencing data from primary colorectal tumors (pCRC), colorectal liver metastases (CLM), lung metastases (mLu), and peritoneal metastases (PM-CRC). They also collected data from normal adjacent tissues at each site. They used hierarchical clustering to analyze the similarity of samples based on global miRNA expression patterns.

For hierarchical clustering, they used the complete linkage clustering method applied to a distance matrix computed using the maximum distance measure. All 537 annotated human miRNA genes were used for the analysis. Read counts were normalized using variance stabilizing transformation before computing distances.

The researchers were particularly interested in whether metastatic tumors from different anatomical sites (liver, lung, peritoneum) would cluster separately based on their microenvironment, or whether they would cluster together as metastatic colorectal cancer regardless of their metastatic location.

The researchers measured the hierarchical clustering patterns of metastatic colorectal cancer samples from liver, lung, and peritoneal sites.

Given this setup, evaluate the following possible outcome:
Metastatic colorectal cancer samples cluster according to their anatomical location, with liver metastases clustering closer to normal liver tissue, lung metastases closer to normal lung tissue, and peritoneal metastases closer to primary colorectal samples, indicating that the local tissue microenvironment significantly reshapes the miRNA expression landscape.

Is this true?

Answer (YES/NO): NO